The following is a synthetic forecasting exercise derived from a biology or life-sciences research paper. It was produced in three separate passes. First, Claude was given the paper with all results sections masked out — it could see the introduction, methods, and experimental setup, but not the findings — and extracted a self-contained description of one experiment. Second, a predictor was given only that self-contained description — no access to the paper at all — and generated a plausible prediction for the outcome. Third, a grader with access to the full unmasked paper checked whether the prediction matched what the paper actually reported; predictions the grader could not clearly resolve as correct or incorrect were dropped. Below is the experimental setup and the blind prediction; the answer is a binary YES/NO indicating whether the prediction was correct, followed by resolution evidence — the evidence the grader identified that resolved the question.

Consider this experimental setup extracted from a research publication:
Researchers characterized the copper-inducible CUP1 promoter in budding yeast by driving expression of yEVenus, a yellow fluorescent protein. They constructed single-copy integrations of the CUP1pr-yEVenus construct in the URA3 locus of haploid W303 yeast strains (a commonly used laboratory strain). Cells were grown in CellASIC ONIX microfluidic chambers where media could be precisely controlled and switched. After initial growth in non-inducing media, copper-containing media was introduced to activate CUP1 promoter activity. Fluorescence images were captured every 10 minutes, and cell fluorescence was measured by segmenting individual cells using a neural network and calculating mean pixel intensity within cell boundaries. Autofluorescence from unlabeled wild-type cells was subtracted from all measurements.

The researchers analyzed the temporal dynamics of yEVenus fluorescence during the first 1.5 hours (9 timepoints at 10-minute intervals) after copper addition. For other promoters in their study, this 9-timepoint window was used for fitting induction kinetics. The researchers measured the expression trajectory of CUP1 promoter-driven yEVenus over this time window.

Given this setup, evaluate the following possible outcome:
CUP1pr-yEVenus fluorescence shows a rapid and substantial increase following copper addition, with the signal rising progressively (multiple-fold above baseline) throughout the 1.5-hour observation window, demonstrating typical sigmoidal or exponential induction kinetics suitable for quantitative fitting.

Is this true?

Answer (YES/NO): NO